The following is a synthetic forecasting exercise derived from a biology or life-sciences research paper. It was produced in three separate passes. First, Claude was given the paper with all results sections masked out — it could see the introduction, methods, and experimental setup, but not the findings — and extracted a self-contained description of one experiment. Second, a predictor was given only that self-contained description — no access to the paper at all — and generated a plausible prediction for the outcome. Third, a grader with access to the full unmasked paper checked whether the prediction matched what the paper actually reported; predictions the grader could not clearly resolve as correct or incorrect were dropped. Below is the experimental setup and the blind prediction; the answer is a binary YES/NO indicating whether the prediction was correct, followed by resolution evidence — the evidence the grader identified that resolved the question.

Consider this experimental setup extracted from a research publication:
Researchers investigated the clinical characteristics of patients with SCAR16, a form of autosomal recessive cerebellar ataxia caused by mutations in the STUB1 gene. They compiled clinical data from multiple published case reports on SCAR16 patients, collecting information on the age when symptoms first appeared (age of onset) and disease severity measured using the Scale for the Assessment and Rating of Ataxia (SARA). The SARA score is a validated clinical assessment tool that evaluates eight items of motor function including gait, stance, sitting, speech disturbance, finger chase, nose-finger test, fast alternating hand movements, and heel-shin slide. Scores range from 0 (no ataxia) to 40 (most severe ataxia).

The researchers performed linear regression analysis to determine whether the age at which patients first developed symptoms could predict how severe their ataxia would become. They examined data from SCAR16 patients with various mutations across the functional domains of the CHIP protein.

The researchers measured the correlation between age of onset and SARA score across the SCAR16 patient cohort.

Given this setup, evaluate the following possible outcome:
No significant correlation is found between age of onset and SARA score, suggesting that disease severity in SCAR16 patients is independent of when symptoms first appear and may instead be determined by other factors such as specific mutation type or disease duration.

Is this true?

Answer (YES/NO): YES